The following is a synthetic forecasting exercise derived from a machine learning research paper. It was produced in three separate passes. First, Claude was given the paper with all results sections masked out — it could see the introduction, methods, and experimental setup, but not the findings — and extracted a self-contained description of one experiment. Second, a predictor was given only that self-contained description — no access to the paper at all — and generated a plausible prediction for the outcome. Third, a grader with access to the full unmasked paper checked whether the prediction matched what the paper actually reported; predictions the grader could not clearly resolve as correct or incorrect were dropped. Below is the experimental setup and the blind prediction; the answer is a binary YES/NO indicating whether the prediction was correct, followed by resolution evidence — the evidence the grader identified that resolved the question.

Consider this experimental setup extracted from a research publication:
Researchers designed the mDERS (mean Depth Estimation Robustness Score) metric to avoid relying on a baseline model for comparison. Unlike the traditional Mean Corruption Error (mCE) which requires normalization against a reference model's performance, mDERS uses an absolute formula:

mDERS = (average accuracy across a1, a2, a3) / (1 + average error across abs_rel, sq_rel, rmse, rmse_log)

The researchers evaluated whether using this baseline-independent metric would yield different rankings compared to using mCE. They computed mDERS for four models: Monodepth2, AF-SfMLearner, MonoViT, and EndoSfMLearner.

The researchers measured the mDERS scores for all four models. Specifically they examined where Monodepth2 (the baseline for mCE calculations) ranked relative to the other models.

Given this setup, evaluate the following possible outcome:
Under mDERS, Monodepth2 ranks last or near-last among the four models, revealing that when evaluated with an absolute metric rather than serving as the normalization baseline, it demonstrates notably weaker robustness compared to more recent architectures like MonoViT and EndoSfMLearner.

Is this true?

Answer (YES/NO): NO